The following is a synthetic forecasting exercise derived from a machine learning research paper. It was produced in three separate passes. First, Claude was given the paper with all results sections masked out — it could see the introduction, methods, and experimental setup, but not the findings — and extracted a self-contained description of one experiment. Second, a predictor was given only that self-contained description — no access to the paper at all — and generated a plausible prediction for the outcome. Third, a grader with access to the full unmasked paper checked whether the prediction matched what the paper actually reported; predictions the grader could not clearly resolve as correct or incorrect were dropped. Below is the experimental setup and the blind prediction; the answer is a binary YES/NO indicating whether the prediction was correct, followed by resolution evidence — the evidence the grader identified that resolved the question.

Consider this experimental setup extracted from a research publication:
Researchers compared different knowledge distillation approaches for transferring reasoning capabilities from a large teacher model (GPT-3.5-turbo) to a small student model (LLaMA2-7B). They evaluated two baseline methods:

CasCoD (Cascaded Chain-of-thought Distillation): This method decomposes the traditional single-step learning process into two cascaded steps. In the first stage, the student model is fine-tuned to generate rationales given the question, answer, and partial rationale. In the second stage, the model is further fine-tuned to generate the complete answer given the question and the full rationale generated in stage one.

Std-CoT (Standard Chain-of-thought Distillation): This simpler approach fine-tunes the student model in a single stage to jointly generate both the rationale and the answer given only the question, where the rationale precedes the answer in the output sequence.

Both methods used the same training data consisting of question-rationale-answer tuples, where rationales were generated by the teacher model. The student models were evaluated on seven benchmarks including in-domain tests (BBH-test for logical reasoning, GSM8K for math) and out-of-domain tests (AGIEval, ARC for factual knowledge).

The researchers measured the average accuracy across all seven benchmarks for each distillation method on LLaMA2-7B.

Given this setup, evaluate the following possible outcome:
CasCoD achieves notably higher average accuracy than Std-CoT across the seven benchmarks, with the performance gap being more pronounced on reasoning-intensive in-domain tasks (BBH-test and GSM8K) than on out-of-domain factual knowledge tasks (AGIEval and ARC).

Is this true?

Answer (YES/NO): NO